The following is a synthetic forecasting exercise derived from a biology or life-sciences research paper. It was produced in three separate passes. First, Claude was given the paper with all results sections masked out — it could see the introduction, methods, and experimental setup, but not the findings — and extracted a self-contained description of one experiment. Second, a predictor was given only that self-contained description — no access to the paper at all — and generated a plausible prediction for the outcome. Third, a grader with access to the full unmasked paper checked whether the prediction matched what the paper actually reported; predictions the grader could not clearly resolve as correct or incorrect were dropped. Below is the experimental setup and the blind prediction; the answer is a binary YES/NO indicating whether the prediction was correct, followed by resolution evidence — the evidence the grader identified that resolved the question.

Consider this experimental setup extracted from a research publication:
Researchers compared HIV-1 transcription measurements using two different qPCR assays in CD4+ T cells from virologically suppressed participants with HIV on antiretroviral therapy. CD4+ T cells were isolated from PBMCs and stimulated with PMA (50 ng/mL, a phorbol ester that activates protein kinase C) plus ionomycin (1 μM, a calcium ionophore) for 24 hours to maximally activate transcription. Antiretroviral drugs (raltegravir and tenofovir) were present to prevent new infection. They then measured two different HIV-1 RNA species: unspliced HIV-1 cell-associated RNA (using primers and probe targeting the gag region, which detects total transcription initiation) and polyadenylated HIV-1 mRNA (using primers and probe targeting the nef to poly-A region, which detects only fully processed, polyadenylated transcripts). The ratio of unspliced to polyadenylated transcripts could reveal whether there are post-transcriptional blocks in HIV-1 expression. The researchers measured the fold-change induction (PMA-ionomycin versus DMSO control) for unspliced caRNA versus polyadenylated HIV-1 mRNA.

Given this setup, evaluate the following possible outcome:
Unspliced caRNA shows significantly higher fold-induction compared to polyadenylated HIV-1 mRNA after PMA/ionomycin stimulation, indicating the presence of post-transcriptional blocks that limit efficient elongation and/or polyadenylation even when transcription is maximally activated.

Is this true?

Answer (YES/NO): NO